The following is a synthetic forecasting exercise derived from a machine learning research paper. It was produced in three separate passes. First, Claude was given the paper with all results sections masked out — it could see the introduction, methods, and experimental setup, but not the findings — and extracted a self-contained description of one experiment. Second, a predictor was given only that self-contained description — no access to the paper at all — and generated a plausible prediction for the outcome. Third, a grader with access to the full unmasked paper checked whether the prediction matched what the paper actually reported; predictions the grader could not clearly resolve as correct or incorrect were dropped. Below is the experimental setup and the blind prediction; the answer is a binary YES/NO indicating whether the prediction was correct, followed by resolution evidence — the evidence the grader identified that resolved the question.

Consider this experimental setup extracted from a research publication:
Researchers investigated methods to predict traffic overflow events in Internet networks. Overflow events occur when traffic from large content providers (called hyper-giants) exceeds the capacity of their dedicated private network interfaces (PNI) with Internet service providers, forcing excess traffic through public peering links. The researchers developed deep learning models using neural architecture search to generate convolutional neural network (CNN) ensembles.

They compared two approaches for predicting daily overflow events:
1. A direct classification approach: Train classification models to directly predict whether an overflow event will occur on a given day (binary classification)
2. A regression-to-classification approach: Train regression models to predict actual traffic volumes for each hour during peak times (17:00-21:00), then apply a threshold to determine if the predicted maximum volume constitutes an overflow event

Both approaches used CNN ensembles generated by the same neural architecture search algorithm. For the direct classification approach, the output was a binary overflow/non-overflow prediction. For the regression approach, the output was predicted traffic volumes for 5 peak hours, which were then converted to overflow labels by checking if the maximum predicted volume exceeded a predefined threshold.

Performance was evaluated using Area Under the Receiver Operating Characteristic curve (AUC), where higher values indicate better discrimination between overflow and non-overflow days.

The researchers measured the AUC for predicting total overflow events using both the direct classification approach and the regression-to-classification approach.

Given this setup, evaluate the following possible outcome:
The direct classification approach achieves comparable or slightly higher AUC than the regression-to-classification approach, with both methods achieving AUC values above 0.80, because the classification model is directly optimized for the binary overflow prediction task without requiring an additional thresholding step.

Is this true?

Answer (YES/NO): NO